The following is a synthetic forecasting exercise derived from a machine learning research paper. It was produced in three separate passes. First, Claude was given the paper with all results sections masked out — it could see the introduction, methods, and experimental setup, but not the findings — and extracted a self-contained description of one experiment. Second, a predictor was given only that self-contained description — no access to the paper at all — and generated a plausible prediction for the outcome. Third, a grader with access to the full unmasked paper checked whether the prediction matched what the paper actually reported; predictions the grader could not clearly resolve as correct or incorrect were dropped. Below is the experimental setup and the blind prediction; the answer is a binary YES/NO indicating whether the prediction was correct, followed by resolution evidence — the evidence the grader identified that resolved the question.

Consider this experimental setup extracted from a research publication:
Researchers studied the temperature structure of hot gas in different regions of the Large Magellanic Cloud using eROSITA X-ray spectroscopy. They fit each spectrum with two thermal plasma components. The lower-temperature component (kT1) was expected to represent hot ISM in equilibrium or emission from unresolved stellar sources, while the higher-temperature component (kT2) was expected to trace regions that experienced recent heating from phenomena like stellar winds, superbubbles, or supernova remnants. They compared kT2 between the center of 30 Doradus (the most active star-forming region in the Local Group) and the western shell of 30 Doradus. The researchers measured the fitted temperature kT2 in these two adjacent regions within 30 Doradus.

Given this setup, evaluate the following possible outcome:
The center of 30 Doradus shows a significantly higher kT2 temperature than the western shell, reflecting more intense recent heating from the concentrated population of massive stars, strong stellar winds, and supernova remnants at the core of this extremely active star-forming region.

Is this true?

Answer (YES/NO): NO